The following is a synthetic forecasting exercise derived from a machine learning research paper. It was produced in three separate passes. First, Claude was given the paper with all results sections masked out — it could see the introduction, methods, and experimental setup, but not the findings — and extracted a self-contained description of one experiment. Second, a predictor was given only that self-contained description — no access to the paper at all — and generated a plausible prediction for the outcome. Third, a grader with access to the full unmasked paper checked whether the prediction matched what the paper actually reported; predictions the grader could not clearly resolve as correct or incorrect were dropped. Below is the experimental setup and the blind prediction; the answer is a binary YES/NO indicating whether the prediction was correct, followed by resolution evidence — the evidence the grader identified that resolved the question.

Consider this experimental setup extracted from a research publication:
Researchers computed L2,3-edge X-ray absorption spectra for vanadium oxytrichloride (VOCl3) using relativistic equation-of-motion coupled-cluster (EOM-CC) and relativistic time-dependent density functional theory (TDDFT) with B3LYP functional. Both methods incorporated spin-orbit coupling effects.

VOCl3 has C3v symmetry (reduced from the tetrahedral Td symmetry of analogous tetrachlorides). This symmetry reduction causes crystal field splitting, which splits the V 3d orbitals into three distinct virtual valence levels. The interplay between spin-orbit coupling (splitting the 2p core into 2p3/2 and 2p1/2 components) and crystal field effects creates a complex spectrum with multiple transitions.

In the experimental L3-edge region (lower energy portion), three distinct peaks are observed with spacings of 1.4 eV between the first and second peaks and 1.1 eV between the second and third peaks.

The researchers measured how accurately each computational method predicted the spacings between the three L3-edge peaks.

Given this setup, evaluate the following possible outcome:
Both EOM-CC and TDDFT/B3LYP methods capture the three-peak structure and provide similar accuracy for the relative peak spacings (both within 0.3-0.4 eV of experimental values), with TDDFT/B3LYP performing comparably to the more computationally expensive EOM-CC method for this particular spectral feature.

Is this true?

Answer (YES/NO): NO